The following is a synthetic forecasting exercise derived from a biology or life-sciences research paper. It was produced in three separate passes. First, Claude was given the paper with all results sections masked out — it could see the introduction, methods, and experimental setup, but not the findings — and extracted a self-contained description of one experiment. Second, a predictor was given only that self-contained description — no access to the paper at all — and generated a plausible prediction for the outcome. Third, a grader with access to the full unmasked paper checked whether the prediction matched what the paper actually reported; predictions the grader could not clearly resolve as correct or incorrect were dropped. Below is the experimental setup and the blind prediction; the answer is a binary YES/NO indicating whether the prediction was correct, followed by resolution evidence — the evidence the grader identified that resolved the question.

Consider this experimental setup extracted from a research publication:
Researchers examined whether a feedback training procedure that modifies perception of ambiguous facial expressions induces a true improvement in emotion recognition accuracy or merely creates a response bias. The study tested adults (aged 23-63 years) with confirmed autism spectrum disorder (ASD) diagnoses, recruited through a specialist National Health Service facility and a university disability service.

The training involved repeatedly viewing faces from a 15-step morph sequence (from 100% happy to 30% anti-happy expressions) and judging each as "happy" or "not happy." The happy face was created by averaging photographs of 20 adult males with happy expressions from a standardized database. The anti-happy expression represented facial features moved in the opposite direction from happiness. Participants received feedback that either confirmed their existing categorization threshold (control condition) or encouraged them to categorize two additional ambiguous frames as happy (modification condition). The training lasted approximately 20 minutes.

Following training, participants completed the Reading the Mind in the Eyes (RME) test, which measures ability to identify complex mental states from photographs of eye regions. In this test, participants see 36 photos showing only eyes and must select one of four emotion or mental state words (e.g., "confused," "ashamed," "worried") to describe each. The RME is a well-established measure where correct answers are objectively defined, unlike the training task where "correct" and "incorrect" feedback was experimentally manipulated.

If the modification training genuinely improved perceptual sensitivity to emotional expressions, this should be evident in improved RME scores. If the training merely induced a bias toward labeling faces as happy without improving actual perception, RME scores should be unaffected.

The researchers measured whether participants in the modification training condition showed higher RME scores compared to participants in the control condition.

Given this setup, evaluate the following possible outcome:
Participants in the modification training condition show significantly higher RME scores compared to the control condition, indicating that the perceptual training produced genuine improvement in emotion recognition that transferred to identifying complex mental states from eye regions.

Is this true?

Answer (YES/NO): NO